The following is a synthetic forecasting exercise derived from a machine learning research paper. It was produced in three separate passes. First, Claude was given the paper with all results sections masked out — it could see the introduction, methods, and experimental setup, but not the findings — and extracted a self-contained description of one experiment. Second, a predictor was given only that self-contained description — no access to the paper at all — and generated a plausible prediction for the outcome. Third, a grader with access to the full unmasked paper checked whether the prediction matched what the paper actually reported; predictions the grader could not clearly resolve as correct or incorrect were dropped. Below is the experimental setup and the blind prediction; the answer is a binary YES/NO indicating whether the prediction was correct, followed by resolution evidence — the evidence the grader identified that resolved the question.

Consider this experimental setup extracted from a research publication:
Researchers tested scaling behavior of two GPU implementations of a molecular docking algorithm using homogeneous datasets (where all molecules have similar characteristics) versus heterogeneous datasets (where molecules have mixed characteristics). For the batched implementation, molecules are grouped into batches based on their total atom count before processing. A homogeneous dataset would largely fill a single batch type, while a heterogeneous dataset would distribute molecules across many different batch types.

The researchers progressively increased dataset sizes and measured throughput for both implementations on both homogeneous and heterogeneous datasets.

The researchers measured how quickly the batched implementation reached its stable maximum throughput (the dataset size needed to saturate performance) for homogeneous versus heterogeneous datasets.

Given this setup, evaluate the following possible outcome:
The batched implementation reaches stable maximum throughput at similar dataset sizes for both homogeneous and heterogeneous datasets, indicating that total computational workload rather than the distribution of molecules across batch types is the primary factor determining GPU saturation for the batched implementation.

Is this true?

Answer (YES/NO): NO